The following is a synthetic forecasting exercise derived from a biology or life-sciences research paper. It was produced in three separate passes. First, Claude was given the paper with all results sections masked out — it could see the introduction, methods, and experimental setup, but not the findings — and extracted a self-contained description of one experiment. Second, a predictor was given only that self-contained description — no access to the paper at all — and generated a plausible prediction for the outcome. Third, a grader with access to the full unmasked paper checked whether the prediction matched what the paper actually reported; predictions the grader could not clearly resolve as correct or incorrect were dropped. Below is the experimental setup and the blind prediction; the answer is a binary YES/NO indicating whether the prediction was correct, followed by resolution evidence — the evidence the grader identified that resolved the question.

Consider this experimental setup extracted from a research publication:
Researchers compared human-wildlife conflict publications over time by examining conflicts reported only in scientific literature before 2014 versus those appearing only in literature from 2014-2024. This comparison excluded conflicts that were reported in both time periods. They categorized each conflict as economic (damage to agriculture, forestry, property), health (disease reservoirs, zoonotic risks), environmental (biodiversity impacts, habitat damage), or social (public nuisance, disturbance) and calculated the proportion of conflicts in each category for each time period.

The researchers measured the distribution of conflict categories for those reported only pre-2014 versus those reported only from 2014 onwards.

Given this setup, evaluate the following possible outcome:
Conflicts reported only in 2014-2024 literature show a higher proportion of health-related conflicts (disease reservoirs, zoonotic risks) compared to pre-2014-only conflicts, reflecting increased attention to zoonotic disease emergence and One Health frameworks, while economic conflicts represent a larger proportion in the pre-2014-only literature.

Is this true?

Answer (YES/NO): YES